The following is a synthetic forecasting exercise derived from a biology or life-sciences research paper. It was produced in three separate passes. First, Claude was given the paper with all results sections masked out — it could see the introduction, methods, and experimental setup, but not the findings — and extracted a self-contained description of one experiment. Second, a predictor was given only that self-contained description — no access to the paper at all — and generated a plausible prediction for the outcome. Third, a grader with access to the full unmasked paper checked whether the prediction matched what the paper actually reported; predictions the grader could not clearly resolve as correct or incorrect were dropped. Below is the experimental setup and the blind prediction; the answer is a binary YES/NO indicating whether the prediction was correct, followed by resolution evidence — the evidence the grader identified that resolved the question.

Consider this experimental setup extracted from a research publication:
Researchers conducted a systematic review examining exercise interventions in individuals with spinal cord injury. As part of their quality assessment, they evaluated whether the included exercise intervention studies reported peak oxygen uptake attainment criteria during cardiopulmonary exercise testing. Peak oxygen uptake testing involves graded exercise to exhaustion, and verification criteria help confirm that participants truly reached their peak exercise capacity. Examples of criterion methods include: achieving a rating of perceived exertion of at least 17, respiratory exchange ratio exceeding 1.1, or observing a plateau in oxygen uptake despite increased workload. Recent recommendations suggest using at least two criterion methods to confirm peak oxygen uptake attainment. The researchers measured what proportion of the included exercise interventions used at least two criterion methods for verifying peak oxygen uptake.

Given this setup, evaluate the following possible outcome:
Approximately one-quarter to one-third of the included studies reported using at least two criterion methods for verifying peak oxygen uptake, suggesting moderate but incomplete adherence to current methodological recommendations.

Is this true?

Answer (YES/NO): YES